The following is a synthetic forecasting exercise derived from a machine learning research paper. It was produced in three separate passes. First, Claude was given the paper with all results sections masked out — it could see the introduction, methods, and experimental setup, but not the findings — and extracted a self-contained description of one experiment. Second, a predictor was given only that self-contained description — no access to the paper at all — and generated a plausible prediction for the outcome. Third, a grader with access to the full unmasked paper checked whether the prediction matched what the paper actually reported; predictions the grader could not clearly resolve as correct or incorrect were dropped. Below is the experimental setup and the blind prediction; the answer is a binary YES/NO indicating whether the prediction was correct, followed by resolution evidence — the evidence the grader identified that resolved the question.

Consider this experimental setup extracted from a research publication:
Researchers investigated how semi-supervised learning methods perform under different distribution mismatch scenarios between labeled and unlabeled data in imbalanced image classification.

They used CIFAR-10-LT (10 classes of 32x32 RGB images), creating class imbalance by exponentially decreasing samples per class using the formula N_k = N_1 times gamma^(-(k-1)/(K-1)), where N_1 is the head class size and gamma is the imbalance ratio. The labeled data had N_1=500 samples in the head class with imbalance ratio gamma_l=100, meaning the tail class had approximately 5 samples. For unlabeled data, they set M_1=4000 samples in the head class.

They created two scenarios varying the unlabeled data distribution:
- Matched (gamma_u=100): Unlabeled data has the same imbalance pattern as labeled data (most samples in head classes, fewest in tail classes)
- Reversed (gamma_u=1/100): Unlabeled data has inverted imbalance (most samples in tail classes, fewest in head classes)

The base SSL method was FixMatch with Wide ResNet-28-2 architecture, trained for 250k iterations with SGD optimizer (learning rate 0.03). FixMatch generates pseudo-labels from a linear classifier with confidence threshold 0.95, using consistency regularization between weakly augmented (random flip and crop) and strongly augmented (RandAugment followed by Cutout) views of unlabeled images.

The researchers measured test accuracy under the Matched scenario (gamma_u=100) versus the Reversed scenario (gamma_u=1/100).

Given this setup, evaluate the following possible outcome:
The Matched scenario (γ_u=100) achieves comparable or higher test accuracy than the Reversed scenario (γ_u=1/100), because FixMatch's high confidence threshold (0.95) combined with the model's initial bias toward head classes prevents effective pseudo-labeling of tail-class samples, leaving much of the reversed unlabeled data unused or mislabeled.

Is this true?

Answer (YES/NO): YES